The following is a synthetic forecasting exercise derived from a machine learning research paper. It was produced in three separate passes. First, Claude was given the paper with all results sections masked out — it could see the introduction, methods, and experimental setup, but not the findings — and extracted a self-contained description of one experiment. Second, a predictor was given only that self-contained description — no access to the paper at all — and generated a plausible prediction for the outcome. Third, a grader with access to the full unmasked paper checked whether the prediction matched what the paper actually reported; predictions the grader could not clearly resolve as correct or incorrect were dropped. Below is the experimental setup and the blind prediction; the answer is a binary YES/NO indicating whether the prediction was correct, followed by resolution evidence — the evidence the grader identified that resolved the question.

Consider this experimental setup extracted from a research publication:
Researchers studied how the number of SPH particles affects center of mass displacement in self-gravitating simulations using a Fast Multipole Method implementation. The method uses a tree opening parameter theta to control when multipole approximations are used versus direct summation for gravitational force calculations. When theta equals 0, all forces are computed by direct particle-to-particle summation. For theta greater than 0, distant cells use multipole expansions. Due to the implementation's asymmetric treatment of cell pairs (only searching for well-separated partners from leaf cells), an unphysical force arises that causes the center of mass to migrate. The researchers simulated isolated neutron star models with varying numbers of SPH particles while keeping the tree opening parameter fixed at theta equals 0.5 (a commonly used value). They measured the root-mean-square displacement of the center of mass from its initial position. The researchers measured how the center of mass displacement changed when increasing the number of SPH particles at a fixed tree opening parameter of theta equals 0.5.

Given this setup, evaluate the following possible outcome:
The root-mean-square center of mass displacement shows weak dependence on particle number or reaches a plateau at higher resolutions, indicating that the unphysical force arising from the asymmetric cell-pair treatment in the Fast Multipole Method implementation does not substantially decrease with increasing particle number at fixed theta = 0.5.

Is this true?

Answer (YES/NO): NO